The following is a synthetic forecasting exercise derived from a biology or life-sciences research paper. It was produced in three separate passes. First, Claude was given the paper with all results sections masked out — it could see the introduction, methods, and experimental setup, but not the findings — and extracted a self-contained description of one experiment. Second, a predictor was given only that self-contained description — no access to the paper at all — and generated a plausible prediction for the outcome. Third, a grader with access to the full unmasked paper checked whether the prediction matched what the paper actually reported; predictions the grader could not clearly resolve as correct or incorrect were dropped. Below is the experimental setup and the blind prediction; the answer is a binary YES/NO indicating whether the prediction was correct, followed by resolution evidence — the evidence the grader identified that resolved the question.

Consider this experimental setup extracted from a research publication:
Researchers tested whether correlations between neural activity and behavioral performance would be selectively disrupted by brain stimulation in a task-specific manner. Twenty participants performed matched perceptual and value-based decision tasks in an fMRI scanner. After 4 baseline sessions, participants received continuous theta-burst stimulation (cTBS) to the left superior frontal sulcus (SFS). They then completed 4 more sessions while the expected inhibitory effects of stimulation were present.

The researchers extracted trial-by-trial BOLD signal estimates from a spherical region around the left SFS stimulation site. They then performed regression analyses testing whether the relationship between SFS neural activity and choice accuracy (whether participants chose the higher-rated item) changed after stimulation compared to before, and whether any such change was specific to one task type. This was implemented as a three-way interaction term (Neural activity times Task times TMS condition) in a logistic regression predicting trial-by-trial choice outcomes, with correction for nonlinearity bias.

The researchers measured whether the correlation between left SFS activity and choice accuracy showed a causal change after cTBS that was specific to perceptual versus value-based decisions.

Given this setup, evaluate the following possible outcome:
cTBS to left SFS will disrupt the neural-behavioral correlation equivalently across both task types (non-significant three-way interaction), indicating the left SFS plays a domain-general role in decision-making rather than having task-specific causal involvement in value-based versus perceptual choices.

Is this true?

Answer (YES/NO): NO